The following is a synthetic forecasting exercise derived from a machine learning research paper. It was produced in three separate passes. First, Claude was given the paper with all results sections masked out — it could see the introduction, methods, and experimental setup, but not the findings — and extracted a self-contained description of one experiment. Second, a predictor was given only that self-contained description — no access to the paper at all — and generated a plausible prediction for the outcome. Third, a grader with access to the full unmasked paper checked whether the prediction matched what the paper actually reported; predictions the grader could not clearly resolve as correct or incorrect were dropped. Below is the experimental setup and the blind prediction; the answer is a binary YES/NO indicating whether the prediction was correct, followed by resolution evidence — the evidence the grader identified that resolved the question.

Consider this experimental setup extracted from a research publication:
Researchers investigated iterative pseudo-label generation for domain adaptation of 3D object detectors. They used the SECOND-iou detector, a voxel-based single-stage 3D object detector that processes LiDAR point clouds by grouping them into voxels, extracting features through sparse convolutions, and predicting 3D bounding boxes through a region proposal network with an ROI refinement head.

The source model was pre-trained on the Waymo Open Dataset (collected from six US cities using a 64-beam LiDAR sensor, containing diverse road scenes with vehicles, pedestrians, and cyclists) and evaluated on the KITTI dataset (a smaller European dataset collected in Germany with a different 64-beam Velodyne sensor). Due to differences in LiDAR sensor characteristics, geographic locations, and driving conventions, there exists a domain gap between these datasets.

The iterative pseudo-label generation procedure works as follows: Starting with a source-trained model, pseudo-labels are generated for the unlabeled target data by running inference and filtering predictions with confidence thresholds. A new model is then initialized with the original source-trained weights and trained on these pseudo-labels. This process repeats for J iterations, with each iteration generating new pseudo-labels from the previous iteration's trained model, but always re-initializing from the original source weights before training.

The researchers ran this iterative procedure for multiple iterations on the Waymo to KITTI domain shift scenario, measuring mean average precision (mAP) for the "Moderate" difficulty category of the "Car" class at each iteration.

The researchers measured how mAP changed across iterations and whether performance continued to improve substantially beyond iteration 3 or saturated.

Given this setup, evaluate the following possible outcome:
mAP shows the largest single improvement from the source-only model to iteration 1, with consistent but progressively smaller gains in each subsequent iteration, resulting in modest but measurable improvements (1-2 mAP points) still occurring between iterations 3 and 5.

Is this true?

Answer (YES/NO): NO